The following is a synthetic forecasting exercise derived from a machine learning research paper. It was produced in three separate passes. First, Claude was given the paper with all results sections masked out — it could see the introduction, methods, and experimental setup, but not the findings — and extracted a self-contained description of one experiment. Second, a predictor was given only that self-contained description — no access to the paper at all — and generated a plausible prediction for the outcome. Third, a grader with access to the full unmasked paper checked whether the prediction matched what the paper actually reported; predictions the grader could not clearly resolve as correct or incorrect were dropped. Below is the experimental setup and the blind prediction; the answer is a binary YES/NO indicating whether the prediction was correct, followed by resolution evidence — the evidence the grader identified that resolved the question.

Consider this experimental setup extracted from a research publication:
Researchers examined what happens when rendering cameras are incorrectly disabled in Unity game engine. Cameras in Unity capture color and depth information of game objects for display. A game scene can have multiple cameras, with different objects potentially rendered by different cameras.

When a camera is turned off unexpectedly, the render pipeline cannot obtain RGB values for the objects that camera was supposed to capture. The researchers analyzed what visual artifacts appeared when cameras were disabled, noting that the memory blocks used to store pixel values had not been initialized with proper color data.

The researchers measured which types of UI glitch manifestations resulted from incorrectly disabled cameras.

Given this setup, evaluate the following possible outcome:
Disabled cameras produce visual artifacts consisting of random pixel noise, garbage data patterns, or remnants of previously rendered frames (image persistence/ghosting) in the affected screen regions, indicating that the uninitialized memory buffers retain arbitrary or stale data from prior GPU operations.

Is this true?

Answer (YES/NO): NO